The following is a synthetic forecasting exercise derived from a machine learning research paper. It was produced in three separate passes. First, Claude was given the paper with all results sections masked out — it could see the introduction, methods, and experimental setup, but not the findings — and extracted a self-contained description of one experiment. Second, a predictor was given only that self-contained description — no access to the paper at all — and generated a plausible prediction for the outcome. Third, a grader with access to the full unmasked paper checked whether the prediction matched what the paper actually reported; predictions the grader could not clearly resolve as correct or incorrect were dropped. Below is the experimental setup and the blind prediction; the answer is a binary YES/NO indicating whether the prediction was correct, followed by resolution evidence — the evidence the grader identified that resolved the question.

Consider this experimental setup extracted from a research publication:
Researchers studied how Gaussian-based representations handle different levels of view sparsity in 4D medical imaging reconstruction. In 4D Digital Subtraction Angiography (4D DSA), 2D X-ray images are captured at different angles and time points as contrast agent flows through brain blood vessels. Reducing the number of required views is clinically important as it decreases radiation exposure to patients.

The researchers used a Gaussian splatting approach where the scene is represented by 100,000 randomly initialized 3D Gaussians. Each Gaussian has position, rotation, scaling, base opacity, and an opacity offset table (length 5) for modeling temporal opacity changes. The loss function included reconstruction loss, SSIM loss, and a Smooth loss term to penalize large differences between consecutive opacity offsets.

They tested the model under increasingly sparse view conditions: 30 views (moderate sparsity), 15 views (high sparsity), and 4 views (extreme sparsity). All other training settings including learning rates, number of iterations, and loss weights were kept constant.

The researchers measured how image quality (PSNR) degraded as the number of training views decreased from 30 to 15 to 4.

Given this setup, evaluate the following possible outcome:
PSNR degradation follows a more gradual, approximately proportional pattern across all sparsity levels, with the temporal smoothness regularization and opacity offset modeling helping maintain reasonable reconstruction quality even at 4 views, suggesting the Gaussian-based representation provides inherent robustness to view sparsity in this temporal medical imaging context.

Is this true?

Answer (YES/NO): NO